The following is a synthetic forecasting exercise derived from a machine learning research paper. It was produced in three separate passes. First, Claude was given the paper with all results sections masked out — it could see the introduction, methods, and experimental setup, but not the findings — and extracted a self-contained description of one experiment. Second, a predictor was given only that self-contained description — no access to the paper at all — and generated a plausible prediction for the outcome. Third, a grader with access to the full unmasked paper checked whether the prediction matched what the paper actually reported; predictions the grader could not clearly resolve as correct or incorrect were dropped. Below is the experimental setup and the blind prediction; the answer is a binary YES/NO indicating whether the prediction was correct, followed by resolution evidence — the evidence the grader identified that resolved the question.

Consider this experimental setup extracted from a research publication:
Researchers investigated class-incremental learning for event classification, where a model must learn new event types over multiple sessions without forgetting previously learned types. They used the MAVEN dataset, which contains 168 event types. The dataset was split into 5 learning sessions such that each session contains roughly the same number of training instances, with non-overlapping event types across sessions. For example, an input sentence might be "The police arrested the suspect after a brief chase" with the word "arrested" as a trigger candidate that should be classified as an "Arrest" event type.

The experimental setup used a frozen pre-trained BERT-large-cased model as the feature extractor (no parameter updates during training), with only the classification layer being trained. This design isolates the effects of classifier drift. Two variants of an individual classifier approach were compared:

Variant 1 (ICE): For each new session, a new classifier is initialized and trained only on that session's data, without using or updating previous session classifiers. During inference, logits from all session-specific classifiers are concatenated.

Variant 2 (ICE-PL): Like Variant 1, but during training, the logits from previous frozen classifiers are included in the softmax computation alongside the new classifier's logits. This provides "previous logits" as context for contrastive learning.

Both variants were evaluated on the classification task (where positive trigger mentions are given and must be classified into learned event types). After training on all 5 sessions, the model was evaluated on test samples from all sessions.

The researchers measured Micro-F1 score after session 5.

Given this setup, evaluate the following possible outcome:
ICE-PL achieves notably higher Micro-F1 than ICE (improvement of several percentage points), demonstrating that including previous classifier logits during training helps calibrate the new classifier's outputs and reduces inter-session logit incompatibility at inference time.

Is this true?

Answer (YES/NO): NO